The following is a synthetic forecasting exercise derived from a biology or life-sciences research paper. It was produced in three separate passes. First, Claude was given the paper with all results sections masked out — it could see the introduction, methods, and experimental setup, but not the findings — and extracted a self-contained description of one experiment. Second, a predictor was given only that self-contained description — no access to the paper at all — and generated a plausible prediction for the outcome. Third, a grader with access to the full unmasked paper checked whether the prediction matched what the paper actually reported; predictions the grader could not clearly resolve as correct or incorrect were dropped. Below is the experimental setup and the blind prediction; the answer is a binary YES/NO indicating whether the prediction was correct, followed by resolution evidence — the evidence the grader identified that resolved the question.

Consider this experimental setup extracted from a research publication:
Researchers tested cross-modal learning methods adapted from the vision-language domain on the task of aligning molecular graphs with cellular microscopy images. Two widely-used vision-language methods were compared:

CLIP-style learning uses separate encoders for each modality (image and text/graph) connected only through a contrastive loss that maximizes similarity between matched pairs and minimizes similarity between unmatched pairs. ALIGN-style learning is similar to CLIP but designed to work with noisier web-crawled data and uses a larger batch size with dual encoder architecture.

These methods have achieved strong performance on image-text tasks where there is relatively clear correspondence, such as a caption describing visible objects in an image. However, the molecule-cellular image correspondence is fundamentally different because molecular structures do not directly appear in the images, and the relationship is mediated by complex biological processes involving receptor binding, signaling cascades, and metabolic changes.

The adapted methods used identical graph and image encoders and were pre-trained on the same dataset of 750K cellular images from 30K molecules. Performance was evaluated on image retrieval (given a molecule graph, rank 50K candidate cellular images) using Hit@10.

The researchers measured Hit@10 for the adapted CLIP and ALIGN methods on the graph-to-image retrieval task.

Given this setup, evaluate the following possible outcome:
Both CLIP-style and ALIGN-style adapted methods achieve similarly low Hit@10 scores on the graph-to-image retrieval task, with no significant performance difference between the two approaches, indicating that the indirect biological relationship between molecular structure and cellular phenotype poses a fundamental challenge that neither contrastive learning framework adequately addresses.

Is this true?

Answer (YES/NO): NO